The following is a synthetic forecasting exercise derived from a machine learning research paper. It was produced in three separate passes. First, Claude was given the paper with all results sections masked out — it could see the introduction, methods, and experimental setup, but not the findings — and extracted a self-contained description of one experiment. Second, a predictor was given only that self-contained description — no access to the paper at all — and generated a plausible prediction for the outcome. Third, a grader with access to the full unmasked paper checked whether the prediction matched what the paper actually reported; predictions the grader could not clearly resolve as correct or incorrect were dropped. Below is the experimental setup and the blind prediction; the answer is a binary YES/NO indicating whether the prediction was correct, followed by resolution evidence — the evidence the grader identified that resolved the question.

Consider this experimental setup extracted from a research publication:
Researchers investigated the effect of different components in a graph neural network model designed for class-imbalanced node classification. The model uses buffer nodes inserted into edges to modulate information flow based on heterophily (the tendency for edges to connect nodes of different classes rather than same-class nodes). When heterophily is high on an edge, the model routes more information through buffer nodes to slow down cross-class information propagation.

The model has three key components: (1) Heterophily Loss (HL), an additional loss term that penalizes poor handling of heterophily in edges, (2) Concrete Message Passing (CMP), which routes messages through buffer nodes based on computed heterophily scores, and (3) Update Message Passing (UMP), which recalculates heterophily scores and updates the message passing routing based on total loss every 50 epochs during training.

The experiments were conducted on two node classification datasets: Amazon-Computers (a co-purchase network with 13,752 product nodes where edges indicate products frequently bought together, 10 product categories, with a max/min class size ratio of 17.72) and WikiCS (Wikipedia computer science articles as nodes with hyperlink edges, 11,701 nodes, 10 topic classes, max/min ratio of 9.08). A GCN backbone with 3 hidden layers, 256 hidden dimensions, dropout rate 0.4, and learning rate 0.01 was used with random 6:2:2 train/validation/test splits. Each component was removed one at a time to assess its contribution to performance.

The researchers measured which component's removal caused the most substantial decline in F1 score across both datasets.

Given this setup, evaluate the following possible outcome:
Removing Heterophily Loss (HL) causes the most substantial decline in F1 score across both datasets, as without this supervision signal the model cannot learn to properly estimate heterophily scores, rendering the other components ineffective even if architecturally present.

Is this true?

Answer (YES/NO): NO